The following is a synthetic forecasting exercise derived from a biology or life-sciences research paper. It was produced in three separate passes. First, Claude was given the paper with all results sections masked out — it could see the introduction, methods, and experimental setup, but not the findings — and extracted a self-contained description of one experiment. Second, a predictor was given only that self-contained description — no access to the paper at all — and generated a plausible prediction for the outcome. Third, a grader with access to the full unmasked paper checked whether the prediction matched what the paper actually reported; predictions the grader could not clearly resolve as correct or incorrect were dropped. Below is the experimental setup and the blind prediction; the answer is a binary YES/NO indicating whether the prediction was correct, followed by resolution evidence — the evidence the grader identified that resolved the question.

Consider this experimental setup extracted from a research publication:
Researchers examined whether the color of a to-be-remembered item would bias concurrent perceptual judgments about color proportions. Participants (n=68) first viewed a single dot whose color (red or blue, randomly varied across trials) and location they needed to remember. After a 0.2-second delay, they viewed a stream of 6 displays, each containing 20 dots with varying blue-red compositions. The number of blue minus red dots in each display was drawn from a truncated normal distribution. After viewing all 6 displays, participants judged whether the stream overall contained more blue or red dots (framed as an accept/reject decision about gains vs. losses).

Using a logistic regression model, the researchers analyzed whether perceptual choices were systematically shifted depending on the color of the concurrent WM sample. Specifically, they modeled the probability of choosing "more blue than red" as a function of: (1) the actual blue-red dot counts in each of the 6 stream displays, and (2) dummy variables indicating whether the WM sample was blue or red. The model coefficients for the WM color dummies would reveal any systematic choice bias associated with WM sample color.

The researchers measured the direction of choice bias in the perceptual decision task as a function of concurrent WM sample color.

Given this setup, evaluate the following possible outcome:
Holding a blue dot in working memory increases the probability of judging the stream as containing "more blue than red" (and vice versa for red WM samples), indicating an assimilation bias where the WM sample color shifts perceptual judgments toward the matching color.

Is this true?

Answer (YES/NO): YES